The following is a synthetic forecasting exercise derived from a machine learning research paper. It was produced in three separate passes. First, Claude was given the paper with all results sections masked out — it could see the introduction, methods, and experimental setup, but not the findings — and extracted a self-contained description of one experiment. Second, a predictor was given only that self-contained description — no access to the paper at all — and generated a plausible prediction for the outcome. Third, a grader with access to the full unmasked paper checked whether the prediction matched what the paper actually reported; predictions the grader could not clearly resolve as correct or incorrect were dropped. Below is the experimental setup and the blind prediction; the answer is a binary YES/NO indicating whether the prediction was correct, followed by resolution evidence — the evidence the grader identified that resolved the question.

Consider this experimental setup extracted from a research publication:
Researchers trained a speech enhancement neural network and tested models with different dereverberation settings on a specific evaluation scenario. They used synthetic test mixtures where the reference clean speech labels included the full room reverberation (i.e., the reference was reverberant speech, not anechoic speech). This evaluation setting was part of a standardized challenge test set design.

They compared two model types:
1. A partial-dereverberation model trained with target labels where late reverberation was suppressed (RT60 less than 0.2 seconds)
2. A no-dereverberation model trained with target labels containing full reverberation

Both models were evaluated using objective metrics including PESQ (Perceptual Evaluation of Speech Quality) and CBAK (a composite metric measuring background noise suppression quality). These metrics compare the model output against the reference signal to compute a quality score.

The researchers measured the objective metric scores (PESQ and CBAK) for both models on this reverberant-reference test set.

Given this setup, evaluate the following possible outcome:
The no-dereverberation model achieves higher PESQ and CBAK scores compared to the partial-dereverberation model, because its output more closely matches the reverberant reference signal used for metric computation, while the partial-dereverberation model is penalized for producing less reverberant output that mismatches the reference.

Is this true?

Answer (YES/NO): YES